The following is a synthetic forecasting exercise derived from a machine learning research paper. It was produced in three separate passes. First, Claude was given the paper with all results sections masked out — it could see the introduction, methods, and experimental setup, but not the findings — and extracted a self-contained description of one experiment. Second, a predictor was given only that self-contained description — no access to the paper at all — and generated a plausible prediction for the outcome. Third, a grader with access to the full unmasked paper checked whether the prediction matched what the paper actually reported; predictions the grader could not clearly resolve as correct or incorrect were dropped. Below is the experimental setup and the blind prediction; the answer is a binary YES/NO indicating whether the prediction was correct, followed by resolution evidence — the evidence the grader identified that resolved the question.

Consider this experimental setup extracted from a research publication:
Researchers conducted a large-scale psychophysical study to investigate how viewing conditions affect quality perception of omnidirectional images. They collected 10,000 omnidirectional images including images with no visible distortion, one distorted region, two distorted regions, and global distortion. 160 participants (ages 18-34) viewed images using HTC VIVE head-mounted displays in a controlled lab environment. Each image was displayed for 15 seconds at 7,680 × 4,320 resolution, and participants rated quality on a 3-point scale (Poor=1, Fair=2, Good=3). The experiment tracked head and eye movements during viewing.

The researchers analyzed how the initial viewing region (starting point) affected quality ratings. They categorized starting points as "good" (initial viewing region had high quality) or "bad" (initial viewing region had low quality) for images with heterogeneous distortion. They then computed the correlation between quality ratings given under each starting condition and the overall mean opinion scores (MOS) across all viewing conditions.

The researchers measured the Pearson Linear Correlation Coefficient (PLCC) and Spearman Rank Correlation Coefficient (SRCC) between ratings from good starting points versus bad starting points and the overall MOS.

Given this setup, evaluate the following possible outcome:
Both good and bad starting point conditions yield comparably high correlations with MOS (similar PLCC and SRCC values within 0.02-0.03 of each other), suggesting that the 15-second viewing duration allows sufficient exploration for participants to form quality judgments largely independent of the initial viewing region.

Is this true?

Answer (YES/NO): NO